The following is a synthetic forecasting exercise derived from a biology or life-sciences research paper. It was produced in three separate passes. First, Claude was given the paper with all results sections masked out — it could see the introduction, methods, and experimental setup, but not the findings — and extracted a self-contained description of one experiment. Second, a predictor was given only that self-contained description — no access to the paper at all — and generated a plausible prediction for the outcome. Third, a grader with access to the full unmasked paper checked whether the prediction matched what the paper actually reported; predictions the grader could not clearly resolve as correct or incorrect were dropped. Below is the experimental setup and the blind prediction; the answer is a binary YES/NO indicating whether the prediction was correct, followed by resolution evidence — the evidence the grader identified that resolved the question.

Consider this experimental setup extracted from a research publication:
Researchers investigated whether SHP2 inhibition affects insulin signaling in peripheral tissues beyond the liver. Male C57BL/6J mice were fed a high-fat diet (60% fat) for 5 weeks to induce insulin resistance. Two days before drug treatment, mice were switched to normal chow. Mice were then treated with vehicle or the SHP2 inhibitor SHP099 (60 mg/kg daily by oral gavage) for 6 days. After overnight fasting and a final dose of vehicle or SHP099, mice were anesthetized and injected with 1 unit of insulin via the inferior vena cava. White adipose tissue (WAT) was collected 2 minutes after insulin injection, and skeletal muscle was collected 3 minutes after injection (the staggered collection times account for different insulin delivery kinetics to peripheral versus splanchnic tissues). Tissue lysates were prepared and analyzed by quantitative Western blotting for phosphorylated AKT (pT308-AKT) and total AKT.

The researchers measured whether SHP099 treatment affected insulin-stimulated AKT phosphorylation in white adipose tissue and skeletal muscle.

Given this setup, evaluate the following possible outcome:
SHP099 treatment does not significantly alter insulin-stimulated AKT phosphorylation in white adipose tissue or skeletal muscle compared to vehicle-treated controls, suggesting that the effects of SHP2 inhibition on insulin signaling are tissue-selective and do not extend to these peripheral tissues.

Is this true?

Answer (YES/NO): YES